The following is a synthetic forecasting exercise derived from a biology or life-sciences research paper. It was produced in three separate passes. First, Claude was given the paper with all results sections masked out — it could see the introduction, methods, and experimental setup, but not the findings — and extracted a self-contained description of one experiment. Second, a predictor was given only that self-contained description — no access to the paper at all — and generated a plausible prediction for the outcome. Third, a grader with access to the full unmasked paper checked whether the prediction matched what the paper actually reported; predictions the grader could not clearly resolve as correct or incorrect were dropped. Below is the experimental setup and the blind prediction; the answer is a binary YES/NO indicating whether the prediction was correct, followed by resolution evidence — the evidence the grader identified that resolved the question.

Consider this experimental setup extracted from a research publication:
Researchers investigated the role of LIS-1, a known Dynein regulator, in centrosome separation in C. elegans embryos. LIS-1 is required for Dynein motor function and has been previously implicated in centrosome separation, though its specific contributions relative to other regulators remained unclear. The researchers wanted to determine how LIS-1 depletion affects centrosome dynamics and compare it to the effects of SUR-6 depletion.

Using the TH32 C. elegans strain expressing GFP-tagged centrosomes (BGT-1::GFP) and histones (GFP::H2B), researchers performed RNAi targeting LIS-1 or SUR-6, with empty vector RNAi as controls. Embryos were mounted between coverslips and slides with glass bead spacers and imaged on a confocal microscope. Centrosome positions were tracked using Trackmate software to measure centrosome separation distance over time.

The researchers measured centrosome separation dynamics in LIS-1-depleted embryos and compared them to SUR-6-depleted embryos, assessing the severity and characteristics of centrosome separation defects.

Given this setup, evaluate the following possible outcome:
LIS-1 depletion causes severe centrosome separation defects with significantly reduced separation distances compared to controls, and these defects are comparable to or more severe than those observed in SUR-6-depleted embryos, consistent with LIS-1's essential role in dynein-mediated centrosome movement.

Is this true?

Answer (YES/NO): YES